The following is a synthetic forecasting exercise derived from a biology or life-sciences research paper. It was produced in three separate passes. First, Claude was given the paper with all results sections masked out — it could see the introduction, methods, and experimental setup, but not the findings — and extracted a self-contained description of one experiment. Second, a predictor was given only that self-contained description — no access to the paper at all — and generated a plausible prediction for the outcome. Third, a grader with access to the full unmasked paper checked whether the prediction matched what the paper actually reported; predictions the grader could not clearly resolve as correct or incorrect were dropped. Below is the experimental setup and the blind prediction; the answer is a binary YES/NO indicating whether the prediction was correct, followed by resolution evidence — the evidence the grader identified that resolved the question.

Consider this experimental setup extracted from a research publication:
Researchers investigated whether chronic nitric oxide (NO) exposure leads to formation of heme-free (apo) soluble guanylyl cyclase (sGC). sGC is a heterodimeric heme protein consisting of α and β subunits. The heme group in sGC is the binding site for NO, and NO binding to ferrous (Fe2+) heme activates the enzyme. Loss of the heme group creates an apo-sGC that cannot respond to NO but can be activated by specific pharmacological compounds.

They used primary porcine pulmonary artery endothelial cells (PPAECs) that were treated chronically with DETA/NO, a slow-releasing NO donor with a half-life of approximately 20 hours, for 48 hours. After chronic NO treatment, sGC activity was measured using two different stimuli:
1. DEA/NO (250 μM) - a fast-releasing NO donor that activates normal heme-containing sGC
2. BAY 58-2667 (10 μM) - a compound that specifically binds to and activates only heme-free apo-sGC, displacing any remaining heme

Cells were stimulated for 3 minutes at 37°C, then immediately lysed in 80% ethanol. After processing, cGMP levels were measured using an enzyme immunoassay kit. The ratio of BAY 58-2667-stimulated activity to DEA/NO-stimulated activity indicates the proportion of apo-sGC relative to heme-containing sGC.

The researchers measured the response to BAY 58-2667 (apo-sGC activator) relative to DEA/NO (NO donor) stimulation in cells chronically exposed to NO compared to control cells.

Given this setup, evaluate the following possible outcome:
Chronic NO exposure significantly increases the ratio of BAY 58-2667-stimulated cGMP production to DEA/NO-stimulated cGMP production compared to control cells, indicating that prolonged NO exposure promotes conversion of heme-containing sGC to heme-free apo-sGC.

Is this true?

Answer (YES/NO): YES